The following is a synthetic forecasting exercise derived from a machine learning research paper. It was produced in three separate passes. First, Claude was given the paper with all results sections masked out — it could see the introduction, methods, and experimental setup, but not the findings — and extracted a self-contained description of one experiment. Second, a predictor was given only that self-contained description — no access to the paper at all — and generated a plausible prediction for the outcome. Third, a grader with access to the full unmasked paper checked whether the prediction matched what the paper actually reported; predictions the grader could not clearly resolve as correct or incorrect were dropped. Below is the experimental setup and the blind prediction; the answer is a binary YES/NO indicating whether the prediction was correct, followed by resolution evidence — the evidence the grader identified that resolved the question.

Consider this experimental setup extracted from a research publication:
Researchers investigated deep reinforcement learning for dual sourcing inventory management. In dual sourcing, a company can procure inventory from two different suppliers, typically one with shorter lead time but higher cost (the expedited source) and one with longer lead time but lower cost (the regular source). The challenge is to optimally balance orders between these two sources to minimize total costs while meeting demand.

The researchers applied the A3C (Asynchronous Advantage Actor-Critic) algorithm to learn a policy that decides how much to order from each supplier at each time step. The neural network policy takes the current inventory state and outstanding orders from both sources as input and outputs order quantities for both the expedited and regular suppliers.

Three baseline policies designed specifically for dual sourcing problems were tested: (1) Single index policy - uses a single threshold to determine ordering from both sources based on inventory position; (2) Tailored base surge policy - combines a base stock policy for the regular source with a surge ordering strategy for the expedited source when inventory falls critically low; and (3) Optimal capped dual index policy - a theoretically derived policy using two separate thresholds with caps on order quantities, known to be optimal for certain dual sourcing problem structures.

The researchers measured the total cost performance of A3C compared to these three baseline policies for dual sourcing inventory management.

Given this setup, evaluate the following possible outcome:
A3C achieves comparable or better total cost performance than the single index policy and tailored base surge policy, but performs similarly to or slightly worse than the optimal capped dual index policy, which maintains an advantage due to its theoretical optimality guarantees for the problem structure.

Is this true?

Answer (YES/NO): YES